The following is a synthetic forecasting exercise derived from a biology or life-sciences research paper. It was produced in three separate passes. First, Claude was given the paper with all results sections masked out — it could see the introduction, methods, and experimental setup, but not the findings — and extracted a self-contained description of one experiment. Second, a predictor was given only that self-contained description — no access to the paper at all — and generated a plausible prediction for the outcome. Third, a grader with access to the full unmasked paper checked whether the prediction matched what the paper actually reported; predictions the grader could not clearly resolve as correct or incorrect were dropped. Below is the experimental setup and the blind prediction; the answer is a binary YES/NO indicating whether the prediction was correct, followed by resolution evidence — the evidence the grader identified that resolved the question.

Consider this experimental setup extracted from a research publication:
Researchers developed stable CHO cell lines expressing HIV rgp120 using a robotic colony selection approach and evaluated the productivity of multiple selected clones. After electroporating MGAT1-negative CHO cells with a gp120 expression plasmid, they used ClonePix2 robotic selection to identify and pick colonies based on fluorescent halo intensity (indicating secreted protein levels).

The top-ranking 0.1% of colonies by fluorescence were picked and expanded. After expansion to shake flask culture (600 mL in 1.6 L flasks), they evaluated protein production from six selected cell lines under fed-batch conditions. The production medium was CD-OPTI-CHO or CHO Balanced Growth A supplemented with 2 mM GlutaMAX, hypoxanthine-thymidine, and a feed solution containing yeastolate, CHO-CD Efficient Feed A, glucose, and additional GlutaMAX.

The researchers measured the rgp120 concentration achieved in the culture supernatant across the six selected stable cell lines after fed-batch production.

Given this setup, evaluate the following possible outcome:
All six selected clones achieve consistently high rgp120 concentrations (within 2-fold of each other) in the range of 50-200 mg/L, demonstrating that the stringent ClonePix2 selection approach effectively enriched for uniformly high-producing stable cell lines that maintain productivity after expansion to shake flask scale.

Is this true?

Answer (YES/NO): NO